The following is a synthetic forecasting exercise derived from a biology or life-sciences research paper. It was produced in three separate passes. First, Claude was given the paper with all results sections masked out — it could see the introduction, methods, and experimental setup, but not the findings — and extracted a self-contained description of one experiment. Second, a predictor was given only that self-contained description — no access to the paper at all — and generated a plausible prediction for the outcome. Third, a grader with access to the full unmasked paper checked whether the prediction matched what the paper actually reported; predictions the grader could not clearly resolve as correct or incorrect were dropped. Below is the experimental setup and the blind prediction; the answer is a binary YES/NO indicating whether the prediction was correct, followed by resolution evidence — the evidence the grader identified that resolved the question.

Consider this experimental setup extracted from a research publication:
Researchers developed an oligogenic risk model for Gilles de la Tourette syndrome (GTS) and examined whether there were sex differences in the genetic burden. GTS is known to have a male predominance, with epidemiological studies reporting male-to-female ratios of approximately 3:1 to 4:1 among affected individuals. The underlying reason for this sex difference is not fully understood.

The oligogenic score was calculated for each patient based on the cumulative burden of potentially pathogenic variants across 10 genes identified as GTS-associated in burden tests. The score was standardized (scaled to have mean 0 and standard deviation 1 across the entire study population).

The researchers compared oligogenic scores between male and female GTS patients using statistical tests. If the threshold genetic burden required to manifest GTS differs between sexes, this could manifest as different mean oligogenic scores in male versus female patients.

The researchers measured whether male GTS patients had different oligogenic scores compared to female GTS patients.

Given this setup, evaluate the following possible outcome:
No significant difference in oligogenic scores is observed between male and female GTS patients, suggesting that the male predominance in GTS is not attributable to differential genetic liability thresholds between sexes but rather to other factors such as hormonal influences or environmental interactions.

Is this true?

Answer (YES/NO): YES